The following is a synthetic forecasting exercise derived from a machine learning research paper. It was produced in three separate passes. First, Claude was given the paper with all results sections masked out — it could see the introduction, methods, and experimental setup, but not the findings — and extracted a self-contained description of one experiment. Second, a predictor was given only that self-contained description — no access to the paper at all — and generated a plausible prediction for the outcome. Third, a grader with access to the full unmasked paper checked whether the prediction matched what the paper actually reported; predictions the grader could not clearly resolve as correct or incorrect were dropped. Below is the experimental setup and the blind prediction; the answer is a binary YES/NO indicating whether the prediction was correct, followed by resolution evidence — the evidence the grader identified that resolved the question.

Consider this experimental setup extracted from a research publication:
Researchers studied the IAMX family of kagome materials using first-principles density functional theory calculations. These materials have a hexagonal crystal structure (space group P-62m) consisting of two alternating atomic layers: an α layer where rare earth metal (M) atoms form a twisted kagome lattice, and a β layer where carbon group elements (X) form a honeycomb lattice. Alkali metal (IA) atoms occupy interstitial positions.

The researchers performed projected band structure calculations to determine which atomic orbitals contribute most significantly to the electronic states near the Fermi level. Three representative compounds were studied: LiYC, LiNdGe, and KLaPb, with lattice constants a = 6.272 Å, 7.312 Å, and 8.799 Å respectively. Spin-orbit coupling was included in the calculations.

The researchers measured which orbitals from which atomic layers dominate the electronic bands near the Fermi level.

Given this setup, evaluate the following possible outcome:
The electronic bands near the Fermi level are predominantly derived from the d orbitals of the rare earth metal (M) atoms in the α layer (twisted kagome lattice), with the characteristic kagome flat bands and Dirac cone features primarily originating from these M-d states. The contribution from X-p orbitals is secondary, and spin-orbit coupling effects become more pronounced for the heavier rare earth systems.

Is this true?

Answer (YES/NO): NO